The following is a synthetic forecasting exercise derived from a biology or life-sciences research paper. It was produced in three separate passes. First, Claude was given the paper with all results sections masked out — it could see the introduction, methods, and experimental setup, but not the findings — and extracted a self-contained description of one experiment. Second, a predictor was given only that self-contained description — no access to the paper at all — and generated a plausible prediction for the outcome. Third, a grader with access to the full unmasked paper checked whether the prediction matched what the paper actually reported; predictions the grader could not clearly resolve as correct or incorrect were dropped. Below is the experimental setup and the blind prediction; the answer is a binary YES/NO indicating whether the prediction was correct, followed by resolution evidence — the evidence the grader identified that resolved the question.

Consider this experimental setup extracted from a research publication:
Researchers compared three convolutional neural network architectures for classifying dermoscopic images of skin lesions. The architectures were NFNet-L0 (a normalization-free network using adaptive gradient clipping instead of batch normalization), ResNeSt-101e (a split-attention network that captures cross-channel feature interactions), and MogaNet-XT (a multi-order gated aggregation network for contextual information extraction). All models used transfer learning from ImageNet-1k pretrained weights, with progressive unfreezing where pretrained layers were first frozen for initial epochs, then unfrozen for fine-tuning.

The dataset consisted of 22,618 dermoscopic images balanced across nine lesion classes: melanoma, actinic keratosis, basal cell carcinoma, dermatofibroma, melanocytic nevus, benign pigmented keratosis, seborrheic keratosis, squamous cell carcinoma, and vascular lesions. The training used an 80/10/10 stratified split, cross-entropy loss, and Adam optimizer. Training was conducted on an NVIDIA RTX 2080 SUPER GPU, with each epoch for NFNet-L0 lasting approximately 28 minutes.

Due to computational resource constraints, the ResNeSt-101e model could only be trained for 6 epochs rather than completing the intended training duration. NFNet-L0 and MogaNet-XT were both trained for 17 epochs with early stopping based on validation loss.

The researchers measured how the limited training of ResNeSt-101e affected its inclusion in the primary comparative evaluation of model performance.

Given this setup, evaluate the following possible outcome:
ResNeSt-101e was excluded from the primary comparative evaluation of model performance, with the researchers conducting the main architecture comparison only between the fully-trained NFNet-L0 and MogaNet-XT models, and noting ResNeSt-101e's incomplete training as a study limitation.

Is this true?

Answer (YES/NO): YES